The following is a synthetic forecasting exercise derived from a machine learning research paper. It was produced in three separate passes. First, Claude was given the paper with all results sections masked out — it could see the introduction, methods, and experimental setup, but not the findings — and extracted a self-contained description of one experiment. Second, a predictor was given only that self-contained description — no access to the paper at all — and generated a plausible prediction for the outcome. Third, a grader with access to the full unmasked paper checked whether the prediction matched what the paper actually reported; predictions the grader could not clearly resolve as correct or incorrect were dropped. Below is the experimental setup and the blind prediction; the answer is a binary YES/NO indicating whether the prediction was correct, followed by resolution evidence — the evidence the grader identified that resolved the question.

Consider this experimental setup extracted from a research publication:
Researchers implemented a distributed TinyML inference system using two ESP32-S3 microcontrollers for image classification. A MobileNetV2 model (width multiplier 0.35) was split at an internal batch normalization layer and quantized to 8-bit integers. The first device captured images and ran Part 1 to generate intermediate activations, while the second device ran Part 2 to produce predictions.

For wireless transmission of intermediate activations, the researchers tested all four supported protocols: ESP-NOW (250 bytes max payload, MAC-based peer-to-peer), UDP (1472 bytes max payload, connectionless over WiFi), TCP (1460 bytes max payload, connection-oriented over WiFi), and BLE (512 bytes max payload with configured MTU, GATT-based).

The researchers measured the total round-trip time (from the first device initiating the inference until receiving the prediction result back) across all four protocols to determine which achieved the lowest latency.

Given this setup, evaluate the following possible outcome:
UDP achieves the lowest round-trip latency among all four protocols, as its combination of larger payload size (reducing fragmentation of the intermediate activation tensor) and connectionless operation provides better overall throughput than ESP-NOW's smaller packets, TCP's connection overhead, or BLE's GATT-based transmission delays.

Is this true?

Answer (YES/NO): NO